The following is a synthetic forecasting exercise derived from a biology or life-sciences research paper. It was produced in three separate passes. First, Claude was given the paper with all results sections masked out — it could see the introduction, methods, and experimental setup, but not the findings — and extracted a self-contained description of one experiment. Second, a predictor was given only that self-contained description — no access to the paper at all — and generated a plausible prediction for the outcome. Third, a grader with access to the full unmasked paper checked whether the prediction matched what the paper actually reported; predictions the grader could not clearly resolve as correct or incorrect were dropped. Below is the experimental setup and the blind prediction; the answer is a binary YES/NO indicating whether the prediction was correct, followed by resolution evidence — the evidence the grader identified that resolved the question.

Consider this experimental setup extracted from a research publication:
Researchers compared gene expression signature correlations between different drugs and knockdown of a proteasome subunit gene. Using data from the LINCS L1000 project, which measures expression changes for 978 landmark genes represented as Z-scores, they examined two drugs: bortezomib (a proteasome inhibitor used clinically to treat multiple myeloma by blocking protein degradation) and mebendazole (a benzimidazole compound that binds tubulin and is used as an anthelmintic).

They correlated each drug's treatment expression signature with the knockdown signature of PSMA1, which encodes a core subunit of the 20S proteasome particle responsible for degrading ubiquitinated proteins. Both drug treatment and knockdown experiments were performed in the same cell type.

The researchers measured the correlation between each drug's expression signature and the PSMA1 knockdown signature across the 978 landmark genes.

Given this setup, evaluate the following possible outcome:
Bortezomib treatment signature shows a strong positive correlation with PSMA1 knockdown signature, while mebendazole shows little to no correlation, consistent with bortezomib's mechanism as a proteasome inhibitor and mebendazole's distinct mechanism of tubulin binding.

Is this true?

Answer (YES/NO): YES